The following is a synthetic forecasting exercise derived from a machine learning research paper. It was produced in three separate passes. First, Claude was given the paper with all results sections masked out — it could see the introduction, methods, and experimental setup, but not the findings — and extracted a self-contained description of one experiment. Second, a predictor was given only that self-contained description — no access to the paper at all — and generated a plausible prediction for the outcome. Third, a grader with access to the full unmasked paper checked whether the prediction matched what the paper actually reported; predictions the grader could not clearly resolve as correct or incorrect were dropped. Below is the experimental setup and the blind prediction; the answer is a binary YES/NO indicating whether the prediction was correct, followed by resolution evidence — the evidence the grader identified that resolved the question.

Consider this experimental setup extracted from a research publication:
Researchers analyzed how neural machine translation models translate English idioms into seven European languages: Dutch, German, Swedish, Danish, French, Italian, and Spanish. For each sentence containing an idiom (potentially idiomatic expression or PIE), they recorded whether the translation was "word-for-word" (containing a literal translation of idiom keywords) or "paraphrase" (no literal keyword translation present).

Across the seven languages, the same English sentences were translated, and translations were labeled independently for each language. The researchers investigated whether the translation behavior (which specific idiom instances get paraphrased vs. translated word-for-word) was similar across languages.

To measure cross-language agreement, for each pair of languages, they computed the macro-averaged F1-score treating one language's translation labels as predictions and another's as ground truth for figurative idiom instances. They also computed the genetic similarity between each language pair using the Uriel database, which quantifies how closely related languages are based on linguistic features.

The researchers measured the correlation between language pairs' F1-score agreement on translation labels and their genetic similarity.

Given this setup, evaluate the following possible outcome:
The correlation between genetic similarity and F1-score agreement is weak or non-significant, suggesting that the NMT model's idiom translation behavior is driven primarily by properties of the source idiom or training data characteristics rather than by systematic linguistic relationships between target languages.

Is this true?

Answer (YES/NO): NO